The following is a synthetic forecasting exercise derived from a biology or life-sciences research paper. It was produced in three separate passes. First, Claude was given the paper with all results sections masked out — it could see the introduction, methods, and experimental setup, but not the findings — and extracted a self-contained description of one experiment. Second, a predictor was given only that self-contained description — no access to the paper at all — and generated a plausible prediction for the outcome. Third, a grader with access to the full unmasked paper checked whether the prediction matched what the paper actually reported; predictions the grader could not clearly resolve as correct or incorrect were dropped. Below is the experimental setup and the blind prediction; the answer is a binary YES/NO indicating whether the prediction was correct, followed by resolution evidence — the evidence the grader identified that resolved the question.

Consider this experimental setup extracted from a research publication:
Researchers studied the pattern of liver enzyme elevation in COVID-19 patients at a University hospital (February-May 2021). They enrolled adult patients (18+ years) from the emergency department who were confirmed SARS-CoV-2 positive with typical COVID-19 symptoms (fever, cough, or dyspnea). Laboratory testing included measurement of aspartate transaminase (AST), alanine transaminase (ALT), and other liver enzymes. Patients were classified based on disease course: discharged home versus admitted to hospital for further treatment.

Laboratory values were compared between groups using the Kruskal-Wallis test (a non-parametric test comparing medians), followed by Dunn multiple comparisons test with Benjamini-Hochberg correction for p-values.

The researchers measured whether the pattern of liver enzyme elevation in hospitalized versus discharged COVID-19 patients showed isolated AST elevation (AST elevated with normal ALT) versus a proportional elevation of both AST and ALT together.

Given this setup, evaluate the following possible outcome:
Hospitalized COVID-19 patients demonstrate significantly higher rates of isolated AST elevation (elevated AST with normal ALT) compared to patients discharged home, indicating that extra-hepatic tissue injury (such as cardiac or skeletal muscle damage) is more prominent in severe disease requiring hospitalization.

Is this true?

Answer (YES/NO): YES